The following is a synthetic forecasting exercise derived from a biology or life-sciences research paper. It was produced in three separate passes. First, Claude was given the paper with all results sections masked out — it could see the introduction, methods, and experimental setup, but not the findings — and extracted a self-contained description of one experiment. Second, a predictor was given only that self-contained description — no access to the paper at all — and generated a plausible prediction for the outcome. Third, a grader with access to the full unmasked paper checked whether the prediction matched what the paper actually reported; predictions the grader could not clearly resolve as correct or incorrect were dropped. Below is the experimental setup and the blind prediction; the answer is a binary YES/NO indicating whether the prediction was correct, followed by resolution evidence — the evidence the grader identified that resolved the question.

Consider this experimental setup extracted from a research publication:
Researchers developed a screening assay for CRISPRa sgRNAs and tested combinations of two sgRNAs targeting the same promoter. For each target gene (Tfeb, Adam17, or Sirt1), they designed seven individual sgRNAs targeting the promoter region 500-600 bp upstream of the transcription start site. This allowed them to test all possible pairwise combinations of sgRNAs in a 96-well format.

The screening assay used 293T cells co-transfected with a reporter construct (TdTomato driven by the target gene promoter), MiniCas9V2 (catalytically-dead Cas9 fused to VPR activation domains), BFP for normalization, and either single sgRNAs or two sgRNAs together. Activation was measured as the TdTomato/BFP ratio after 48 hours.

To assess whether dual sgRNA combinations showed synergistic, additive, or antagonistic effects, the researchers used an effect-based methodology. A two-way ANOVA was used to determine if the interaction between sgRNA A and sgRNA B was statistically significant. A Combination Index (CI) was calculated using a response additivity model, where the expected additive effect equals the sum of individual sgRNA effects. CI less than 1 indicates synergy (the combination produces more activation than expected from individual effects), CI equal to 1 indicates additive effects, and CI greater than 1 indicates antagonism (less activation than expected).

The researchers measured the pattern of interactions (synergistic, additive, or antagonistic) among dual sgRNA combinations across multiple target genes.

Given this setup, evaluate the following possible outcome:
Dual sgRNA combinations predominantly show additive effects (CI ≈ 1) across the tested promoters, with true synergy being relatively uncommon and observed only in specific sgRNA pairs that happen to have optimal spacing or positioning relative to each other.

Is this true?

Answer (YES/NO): NO